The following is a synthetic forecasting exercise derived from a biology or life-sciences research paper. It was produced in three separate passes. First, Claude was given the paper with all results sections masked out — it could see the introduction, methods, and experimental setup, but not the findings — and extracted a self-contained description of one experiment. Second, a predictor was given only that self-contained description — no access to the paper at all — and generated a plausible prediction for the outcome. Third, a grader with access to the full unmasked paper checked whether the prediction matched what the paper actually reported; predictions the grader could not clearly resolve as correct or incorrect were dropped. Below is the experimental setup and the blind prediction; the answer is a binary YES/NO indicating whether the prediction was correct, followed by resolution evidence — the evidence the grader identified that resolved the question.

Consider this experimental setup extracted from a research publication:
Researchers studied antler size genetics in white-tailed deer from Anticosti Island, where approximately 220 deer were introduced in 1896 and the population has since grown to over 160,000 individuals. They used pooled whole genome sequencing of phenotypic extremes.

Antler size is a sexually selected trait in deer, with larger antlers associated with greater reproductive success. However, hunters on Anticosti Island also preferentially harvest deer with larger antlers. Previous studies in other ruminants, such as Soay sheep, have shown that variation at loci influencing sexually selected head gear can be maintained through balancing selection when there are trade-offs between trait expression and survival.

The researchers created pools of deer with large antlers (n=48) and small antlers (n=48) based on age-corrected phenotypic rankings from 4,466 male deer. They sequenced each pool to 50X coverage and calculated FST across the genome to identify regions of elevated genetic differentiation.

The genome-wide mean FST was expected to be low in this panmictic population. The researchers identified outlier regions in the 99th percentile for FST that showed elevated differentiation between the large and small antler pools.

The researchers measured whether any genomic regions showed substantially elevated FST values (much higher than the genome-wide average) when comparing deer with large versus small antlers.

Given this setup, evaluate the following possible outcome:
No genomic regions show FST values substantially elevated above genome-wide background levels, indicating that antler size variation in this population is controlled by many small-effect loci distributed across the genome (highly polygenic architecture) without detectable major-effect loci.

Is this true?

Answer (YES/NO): NO